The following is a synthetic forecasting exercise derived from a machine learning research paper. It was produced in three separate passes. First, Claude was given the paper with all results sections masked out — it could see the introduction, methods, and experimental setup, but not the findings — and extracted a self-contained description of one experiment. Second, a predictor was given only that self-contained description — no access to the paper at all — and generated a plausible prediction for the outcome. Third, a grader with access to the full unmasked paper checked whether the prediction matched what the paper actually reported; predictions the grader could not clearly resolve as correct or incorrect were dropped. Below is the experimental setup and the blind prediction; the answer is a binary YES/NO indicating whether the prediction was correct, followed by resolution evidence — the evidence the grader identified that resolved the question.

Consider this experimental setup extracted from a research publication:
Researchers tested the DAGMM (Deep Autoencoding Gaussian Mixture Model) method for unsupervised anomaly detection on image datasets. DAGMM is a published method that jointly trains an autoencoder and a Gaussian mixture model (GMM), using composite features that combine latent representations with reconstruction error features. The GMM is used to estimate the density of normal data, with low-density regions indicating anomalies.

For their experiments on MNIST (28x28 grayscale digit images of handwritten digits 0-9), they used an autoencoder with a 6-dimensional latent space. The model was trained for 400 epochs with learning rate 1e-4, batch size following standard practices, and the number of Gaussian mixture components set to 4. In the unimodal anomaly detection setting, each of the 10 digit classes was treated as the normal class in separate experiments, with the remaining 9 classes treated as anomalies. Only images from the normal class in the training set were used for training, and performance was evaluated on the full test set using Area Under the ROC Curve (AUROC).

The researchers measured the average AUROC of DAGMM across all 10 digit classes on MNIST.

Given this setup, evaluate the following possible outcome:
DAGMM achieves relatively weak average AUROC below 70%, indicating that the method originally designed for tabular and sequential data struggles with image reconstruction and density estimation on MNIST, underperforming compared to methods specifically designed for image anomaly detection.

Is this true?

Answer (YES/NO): YES